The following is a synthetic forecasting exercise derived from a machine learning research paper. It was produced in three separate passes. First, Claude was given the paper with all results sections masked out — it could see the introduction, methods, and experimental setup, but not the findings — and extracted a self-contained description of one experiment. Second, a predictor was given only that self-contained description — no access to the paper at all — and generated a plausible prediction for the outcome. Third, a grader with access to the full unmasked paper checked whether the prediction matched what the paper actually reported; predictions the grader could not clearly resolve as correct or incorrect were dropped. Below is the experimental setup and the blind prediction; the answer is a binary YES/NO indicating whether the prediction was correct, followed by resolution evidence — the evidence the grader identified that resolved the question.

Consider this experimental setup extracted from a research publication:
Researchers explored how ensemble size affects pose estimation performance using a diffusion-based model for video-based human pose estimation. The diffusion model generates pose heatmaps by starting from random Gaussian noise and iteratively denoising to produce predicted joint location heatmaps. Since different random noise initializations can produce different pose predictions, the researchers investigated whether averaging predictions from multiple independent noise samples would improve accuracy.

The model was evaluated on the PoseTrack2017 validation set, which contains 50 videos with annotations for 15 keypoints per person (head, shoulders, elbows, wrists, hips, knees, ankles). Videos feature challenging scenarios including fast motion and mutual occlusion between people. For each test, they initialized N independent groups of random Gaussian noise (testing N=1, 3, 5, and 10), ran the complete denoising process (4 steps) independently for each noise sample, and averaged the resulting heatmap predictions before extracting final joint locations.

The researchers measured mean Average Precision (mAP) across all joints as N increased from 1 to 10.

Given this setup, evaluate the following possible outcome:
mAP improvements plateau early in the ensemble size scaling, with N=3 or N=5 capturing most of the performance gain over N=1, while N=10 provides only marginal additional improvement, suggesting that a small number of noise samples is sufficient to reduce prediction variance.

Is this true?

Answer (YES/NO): NO